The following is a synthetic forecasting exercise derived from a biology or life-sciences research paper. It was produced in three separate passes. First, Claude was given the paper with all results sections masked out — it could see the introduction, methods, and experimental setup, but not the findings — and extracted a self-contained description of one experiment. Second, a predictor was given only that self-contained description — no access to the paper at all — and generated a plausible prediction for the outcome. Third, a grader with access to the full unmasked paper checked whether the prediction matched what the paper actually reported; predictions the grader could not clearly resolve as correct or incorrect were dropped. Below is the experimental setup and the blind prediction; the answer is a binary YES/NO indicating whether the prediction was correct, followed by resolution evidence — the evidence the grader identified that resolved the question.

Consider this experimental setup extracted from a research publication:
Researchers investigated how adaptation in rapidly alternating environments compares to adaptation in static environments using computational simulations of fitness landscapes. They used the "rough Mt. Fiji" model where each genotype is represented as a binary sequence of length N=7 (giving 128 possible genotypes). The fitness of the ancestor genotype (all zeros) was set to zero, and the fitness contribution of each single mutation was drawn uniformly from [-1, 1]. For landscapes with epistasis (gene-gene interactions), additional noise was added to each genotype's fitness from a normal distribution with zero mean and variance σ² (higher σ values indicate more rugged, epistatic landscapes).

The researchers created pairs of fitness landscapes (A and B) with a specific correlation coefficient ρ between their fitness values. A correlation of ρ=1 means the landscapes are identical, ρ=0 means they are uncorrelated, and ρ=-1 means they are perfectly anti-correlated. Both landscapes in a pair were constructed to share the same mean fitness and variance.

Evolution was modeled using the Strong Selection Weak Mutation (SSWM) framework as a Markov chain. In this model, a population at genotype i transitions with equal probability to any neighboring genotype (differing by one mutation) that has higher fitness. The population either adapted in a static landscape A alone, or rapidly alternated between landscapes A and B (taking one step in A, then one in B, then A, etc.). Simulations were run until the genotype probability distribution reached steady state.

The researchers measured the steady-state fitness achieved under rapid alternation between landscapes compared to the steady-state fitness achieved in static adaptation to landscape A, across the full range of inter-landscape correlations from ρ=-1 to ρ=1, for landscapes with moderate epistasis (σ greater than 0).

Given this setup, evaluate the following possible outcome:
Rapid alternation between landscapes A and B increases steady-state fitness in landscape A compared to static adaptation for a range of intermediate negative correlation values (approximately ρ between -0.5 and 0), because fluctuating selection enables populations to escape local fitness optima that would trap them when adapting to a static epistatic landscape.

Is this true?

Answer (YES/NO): NO